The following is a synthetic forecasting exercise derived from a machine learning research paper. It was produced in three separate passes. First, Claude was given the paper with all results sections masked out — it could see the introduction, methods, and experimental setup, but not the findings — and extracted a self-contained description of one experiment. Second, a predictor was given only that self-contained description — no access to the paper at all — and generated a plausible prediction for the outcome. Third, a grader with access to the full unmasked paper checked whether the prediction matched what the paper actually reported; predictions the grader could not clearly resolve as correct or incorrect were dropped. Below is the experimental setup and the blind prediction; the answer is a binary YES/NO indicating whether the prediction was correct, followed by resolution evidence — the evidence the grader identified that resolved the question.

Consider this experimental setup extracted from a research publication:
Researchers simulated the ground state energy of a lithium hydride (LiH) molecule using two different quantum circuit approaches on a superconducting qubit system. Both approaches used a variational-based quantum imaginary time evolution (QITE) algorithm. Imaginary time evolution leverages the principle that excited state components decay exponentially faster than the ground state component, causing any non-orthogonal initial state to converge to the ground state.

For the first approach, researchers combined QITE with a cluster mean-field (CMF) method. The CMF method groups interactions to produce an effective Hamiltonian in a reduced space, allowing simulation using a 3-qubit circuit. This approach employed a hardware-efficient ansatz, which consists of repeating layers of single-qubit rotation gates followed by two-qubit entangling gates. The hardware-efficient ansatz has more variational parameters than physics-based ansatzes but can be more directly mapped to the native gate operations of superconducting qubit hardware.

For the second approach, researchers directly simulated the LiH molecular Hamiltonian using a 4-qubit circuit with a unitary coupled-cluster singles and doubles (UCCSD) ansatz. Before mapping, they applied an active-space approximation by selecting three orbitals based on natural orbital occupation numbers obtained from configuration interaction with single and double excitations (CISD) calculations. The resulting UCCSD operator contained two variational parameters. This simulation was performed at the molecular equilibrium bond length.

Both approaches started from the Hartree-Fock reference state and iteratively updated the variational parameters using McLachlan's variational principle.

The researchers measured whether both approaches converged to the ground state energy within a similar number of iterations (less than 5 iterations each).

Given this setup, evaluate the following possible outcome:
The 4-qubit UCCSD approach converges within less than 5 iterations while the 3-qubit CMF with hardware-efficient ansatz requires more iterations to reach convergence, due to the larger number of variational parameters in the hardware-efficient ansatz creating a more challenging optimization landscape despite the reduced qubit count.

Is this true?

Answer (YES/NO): NO